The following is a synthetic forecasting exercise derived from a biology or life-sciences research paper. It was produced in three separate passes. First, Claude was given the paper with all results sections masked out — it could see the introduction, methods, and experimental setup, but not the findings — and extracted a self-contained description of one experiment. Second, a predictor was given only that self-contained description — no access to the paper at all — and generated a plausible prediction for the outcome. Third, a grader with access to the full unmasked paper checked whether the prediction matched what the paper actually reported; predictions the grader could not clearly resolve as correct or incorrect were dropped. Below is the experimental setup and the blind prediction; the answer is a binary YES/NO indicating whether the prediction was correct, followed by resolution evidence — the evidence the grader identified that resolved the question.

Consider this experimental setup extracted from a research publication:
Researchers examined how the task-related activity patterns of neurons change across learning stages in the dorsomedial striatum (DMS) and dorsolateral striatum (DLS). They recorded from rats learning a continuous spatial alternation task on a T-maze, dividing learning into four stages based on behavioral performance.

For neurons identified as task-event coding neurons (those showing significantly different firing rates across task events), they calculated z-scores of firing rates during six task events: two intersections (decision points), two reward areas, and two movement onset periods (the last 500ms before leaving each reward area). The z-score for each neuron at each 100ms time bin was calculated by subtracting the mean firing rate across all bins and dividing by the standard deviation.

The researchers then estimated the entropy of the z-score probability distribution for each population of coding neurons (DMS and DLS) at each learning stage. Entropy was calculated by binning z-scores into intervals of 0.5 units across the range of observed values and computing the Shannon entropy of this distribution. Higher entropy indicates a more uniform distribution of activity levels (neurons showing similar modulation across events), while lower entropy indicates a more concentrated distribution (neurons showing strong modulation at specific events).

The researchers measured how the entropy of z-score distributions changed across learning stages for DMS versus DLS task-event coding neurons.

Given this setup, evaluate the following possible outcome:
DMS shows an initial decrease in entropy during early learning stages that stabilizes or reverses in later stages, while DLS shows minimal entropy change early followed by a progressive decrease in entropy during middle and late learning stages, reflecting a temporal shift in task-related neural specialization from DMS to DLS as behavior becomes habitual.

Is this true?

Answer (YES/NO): NO